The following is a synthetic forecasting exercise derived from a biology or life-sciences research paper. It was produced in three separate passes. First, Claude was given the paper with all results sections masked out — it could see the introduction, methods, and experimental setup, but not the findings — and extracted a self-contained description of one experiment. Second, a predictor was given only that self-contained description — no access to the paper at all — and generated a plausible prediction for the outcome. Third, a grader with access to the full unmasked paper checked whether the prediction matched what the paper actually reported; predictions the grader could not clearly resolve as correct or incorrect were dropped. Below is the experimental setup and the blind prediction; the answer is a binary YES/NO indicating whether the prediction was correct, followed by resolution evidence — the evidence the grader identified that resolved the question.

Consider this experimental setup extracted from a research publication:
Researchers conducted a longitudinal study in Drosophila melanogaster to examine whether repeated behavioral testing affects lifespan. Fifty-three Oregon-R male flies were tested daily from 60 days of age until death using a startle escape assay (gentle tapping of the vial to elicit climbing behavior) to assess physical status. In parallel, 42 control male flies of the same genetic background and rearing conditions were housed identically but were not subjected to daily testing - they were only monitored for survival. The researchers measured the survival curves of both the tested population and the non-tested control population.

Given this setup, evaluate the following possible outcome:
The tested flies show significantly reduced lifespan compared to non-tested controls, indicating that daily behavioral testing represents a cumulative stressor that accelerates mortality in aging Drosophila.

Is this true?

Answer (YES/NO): NO